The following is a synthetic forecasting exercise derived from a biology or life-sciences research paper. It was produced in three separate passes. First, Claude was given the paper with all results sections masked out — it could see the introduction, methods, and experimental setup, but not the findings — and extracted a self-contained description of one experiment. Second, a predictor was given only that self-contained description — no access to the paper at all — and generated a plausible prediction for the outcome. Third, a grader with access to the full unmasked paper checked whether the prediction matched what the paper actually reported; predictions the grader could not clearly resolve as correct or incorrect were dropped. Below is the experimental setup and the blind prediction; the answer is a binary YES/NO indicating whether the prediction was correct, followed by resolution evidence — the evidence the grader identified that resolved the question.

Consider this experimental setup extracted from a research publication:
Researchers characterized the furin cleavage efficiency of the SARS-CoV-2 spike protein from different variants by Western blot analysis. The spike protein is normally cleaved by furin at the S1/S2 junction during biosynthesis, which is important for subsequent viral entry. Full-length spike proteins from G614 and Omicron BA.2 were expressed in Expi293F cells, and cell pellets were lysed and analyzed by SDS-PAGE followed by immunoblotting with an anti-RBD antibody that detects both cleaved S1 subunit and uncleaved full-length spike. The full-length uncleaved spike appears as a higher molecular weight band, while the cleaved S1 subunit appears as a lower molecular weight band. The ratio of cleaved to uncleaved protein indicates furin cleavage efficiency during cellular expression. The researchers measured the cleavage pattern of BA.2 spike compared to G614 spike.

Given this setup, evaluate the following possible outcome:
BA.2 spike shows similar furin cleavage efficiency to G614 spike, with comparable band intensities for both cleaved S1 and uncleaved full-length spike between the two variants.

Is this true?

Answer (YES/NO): NO